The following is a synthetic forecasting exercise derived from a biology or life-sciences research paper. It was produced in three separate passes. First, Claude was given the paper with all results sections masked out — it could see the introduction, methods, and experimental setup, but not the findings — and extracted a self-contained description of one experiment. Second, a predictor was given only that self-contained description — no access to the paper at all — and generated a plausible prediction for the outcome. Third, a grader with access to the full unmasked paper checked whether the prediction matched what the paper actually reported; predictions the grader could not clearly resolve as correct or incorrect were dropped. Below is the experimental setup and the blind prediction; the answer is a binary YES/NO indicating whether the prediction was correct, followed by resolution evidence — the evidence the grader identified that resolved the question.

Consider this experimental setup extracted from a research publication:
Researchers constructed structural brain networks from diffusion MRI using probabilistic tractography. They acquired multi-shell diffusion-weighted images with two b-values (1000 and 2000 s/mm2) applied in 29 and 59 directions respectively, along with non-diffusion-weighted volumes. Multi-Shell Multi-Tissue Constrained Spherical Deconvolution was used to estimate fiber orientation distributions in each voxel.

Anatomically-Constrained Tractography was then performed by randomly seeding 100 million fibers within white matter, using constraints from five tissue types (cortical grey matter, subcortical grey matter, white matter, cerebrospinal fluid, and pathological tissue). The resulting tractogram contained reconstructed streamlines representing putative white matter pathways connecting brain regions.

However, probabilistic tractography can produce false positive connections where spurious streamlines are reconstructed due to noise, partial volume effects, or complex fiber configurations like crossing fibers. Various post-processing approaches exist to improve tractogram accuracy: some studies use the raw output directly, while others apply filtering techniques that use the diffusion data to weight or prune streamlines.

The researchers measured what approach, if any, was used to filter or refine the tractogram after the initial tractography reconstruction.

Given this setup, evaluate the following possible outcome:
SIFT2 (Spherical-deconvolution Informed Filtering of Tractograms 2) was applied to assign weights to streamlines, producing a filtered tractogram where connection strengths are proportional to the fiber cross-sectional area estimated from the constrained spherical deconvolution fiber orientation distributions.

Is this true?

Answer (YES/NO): YES